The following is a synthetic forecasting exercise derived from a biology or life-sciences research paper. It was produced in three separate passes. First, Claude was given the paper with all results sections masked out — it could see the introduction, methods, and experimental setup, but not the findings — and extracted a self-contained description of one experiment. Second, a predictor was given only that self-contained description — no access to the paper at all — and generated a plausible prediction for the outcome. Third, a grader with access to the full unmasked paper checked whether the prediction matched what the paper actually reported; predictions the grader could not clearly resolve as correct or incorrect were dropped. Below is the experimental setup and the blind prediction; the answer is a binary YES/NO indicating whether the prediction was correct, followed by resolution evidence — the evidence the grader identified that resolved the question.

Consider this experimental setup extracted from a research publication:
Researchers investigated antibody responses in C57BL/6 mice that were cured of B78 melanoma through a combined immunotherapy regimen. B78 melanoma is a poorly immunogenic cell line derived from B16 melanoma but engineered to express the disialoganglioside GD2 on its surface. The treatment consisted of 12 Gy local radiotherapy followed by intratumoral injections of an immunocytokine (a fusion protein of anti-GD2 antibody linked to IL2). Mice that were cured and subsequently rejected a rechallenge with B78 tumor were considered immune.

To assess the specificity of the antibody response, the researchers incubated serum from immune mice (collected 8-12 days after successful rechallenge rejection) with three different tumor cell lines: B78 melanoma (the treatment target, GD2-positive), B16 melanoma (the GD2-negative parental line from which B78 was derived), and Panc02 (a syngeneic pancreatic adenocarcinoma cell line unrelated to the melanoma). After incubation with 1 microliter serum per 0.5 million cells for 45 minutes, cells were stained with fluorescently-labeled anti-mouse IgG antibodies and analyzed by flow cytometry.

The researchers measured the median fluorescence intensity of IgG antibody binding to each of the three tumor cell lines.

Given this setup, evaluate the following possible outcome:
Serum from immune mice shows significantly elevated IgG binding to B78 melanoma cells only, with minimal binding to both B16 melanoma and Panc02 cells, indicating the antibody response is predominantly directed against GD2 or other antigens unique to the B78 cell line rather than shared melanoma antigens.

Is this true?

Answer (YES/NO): NO